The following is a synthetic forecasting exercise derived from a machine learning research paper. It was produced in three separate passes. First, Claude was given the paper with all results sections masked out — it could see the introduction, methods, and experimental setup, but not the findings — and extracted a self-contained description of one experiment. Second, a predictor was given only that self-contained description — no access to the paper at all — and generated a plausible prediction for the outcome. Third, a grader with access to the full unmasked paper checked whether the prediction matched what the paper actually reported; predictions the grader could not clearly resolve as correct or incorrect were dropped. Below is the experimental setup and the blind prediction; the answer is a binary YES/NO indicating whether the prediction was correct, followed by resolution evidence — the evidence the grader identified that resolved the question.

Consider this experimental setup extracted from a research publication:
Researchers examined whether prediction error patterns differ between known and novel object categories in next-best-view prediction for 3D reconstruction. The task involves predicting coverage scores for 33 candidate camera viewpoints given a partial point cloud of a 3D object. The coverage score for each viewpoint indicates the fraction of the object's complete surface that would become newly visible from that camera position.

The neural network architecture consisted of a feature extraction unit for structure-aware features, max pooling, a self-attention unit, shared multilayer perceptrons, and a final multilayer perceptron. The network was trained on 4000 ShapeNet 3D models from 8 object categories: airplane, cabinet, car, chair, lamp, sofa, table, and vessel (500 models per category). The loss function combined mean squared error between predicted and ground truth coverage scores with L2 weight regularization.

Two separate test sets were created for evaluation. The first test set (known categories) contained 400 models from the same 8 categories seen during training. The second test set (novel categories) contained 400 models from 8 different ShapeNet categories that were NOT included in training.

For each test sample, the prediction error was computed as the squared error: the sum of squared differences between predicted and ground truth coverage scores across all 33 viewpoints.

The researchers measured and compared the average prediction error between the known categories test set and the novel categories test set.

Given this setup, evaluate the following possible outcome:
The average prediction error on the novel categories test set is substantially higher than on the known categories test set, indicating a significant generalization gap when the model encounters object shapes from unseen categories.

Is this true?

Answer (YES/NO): YES